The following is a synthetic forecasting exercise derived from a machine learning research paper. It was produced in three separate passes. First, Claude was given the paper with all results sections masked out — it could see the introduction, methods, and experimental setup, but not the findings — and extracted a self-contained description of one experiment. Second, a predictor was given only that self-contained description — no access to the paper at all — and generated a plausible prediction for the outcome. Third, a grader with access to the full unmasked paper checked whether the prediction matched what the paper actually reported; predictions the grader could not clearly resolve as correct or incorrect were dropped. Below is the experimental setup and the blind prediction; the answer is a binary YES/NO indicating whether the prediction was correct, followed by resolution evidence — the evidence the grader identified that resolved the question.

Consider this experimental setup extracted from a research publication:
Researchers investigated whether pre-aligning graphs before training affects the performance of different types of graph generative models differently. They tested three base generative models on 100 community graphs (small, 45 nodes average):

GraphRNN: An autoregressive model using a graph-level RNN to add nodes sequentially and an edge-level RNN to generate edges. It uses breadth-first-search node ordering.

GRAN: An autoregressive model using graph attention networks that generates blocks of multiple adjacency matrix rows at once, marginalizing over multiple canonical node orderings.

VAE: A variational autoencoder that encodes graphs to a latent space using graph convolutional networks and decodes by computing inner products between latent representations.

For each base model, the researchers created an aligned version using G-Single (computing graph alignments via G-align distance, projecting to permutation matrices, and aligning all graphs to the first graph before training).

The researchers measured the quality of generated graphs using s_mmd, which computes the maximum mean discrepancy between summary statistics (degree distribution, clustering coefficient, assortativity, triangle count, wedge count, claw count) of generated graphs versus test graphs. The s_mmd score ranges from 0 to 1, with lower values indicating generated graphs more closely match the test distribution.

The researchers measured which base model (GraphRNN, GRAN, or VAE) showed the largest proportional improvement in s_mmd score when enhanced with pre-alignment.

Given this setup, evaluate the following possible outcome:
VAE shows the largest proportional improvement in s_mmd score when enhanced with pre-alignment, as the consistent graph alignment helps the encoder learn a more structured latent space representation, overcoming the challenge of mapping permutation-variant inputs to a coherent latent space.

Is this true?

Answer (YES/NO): NO